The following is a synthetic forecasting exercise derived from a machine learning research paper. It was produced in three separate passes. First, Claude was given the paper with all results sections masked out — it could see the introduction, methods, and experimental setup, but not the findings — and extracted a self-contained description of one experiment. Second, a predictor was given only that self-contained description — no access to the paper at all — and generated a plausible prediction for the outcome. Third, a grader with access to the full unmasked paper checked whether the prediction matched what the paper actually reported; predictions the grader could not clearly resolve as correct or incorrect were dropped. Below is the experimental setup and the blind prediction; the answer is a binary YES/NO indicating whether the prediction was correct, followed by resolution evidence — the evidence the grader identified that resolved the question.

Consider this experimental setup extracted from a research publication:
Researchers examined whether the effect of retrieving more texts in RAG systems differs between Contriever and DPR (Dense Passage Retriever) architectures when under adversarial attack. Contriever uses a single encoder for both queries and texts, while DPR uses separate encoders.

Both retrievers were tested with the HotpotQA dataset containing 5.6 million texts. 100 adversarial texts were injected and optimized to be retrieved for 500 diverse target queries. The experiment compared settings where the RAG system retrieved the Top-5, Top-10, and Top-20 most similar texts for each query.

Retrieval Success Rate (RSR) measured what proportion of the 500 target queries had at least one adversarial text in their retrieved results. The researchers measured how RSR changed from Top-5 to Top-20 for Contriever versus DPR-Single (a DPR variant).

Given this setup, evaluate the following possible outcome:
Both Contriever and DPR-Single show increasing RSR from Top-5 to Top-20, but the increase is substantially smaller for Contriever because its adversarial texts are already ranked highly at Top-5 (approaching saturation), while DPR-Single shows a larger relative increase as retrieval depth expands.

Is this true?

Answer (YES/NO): NO